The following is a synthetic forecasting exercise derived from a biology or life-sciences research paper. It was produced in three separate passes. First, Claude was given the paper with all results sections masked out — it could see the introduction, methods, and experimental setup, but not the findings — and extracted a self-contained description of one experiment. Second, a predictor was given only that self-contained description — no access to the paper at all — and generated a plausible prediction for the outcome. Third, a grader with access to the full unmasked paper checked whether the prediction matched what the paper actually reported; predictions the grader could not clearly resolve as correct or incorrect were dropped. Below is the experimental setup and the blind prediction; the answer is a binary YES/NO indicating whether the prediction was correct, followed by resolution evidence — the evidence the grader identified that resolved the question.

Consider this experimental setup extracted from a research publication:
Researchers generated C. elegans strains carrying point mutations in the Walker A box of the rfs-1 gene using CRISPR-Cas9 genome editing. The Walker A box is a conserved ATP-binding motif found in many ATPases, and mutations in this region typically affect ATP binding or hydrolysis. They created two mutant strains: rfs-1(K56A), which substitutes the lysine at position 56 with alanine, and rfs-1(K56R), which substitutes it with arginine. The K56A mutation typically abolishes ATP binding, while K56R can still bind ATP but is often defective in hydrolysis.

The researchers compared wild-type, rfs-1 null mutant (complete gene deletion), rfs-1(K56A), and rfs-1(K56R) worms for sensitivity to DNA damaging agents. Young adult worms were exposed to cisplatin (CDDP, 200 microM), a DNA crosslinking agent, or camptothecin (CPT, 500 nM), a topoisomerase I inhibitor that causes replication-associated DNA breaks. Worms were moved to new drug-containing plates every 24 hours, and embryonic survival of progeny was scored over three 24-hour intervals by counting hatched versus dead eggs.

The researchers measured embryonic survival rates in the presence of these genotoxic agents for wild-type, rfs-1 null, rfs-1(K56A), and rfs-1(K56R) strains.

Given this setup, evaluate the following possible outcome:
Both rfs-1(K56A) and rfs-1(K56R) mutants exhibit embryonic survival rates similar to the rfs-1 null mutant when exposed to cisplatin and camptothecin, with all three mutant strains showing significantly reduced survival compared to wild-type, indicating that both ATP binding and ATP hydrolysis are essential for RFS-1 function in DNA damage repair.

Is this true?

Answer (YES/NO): NO